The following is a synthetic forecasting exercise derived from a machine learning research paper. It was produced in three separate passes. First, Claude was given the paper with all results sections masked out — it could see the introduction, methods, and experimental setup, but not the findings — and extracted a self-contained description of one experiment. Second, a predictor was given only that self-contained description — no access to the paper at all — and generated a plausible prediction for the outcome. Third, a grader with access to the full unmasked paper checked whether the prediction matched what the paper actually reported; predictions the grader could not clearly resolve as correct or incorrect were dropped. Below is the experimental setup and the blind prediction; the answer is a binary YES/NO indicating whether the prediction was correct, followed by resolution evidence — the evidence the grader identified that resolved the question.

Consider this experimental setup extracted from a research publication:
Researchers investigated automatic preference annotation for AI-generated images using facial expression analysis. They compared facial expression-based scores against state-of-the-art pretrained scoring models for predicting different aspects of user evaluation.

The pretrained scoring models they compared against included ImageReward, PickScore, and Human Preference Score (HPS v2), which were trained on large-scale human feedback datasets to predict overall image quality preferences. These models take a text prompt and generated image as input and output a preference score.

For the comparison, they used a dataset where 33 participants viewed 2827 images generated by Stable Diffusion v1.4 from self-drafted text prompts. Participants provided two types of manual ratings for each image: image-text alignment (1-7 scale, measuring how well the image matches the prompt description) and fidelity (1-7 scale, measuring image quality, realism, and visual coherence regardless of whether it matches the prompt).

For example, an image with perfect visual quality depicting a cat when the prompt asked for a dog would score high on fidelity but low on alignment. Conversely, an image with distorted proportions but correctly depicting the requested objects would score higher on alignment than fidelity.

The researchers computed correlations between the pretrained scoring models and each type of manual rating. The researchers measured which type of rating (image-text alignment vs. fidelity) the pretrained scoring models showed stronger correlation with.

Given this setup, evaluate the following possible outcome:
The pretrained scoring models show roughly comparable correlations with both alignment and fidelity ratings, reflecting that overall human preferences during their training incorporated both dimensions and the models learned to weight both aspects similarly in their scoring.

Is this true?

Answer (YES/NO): NO